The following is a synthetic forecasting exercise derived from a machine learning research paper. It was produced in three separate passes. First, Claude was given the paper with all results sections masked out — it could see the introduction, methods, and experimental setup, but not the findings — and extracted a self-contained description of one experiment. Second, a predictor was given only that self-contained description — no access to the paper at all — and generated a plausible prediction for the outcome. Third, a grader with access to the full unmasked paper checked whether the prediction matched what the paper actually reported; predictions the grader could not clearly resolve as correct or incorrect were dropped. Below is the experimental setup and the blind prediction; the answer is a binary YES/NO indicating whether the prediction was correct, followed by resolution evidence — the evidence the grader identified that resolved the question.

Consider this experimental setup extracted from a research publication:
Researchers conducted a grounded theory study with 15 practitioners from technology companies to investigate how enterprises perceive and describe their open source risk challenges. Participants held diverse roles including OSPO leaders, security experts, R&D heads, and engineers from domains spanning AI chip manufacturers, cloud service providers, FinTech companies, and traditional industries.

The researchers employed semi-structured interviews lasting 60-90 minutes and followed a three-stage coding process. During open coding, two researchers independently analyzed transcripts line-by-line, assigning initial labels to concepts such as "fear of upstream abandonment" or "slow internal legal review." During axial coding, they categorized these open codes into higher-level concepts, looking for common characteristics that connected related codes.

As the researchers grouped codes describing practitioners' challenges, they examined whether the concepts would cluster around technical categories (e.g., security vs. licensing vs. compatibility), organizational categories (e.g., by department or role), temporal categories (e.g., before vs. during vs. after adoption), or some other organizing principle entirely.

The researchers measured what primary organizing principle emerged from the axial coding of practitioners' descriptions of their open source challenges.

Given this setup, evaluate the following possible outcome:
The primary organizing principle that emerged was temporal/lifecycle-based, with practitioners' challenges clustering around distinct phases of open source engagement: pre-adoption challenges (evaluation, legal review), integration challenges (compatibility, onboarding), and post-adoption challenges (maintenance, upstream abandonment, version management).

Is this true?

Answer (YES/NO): NO